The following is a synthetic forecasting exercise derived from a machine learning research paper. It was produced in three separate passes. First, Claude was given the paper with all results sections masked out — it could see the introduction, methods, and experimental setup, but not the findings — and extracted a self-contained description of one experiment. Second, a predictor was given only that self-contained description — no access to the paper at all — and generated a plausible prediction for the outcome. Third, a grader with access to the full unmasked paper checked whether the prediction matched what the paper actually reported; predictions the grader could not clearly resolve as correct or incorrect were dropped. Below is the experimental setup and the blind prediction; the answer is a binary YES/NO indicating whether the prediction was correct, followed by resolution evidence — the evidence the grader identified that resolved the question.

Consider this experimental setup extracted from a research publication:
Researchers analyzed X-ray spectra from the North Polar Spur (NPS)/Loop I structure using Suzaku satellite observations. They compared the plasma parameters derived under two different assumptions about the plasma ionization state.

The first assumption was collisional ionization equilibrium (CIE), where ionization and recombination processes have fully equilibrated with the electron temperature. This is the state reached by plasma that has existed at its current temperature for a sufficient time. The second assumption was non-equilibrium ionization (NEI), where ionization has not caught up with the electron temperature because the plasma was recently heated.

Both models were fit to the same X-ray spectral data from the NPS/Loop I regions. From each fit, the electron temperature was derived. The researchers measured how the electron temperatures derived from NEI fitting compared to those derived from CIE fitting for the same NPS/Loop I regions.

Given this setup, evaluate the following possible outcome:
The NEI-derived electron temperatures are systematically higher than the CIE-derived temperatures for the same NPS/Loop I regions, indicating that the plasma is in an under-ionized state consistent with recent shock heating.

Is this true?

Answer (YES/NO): YES